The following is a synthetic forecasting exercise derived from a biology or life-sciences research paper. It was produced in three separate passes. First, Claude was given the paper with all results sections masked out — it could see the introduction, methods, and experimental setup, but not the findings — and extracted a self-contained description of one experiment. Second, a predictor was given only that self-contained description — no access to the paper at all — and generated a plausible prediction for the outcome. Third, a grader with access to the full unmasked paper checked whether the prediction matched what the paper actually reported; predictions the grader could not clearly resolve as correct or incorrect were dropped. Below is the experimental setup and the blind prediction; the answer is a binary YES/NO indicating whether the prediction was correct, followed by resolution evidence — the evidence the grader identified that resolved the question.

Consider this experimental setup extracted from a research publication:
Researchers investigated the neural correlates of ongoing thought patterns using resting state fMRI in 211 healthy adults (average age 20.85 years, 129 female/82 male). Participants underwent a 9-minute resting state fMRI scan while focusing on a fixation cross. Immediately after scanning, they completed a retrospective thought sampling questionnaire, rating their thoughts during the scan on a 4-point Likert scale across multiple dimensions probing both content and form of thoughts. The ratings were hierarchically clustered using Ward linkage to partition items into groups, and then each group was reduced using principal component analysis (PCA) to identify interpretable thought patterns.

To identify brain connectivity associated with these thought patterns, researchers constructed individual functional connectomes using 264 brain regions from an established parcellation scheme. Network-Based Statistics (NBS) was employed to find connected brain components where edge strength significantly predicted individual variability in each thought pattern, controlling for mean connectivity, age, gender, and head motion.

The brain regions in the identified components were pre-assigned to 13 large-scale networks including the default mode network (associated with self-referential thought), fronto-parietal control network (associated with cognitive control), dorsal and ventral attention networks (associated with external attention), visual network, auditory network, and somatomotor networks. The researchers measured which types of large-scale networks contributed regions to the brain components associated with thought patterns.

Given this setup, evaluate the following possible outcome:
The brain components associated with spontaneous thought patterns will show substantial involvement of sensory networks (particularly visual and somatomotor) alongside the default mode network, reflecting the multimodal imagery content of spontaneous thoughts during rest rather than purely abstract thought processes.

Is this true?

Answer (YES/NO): YES